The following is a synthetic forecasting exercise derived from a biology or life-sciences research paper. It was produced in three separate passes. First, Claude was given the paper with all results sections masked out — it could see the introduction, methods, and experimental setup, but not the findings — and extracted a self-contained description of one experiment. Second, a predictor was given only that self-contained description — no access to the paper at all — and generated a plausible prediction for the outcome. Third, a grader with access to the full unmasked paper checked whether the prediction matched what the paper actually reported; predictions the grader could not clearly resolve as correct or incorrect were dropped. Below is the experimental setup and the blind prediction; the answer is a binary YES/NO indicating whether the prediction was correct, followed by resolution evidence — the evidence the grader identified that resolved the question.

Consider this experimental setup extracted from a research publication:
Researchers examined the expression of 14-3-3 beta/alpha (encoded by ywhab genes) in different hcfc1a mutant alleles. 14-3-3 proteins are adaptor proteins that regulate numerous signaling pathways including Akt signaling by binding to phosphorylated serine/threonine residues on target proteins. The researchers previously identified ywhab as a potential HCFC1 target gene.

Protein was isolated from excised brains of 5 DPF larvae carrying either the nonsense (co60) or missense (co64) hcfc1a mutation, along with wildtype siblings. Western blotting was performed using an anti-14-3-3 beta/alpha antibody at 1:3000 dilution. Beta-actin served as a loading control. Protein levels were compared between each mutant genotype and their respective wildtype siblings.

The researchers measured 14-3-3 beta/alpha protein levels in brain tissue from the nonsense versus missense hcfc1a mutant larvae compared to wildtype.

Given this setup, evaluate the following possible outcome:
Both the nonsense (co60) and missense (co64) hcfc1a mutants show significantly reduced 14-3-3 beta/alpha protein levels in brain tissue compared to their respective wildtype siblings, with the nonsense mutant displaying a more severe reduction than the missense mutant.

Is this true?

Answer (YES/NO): NO